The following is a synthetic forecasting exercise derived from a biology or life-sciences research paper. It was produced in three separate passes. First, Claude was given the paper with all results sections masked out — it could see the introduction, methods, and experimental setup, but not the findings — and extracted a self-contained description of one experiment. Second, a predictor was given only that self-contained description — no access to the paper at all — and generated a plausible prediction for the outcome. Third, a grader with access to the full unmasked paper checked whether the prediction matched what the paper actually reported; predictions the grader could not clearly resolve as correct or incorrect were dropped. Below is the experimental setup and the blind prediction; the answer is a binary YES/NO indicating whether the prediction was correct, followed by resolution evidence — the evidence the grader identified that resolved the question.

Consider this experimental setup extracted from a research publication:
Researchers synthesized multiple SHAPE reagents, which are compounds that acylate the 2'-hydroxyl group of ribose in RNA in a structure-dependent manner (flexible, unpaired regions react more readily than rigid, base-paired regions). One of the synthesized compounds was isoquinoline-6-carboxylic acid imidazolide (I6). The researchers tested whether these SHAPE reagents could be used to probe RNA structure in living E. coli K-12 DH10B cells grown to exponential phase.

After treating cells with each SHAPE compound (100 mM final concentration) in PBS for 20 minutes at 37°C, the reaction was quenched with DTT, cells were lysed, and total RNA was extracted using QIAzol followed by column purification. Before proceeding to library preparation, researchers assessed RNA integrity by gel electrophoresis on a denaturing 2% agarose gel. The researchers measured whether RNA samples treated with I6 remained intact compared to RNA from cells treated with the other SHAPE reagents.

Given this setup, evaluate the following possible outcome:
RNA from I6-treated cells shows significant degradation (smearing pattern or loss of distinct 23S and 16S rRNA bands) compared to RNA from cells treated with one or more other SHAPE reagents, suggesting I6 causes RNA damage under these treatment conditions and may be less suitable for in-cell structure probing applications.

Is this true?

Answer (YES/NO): YES